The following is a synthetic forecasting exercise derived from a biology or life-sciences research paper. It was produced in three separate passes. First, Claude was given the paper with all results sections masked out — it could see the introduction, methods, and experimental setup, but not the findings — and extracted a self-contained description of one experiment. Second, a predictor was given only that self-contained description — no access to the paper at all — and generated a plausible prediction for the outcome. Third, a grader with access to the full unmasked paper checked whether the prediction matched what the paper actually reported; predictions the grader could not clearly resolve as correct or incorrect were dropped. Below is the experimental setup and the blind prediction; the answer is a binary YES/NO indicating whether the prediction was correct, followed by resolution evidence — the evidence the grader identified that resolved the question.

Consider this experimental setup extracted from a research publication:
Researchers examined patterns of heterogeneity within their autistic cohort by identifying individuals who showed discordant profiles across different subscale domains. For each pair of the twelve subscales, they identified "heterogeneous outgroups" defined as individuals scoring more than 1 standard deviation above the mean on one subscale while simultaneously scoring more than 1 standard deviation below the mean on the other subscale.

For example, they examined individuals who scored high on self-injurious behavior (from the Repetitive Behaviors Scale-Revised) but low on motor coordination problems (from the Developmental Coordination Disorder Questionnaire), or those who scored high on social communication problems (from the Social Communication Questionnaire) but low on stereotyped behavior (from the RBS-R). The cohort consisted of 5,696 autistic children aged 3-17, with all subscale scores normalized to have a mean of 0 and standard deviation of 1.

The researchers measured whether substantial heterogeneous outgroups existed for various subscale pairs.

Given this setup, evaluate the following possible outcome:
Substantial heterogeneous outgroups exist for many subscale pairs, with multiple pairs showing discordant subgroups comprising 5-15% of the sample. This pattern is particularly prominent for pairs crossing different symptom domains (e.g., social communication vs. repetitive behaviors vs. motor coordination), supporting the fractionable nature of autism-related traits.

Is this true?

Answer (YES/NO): NO